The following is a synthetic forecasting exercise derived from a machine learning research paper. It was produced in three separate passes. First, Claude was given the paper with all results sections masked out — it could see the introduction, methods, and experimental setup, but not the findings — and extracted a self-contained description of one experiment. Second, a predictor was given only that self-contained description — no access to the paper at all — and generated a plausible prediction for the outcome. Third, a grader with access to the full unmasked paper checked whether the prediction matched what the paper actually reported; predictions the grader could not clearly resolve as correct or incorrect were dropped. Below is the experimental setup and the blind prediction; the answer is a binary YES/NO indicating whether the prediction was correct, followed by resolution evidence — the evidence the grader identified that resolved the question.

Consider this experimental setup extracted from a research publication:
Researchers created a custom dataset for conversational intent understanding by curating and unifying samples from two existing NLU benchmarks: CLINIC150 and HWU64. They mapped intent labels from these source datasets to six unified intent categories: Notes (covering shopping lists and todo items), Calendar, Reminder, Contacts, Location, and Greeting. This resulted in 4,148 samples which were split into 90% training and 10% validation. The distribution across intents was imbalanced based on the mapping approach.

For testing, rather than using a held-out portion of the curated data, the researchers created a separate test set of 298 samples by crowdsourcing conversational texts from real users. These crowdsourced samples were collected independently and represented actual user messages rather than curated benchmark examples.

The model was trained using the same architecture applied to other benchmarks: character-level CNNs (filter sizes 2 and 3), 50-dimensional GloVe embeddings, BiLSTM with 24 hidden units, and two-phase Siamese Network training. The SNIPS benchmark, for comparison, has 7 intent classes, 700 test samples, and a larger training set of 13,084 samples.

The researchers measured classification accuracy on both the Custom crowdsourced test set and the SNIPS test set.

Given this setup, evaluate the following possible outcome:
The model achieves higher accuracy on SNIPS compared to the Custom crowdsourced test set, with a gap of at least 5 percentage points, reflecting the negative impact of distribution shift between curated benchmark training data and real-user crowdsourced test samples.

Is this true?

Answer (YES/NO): NO